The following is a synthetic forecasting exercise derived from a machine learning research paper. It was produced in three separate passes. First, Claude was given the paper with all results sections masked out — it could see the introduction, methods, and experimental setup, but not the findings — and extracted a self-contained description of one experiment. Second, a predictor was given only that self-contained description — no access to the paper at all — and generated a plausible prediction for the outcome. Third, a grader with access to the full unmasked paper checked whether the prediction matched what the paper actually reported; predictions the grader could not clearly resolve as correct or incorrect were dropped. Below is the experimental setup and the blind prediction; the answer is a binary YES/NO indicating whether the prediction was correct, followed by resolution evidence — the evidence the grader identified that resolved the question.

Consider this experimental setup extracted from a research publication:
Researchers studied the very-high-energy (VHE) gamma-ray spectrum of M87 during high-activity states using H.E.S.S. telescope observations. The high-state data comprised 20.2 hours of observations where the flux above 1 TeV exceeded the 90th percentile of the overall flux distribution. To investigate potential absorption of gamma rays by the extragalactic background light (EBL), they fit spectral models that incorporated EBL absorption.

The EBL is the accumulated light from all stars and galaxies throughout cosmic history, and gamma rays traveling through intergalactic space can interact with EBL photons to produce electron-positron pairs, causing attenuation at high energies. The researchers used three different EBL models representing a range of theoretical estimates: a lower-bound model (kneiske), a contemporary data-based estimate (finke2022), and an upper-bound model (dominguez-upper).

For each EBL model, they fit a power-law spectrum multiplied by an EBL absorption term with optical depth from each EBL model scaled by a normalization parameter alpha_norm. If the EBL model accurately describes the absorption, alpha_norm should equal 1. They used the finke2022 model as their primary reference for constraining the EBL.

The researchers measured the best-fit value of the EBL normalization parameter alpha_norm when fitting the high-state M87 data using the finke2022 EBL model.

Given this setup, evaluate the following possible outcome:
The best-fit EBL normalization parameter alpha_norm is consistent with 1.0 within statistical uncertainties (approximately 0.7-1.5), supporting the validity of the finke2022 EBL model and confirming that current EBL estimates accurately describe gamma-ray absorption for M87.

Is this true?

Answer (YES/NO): NO